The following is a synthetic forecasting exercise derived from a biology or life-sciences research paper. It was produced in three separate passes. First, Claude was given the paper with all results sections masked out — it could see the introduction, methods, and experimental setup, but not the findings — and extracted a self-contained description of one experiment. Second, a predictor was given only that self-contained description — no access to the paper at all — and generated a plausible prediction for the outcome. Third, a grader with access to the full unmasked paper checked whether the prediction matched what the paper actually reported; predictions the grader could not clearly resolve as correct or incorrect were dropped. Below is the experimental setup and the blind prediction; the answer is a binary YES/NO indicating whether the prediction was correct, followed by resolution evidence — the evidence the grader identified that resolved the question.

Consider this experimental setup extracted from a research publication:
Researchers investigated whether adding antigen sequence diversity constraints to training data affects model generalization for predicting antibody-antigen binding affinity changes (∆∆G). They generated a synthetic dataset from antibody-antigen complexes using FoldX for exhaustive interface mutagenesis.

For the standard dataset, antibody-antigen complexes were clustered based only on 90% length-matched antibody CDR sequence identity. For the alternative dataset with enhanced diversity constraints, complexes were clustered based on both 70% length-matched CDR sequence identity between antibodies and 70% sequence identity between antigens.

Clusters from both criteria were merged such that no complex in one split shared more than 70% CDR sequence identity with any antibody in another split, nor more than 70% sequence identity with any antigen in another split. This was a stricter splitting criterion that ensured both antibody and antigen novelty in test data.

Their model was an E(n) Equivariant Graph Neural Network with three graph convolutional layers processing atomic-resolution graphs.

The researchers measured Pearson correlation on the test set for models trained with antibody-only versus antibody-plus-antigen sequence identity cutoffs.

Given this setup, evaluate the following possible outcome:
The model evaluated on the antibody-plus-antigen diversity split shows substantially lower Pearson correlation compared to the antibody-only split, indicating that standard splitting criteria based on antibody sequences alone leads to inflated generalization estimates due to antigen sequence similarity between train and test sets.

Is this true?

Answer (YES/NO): NO